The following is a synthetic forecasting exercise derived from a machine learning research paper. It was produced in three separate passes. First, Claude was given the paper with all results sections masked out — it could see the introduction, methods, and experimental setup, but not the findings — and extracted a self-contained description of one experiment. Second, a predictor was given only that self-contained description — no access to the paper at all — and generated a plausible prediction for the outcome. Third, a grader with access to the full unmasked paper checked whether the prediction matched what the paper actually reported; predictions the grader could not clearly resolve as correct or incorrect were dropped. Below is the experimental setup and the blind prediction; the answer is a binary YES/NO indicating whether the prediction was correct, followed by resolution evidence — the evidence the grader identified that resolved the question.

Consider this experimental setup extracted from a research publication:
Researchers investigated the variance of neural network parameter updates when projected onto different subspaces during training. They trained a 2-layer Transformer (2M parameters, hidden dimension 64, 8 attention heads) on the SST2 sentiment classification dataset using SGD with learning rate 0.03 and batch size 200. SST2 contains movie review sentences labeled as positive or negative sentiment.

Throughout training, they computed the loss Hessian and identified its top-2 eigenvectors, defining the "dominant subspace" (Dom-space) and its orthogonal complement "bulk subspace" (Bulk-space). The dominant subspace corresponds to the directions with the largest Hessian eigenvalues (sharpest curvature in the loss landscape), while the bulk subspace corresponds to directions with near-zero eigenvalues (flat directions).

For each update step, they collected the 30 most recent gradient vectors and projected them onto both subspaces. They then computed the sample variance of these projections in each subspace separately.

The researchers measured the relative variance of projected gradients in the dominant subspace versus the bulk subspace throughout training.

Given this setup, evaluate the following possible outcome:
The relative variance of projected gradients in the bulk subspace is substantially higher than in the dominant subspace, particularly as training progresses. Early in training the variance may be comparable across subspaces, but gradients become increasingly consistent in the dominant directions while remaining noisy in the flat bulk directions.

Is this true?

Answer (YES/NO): NO